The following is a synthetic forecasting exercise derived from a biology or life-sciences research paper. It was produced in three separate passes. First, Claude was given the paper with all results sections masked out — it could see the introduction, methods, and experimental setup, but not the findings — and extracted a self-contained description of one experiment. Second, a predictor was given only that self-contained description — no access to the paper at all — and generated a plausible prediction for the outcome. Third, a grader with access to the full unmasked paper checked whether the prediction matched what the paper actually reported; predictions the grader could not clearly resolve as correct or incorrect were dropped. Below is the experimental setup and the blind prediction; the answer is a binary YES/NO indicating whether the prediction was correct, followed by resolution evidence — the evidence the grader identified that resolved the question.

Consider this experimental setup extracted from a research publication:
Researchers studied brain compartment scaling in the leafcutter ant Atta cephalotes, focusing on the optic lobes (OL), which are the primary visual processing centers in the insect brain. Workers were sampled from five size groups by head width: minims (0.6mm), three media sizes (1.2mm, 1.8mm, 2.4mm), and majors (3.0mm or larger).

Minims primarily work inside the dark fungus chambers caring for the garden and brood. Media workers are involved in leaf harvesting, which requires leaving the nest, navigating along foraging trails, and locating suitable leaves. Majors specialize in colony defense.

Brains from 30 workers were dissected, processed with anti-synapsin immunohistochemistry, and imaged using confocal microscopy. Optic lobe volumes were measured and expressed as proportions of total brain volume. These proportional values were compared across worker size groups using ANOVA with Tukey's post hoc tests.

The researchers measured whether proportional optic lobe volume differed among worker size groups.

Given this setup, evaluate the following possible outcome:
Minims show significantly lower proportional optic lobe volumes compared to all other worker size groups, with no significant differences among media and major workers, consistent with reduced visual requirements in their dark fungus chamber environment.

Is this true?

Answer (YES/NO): NO